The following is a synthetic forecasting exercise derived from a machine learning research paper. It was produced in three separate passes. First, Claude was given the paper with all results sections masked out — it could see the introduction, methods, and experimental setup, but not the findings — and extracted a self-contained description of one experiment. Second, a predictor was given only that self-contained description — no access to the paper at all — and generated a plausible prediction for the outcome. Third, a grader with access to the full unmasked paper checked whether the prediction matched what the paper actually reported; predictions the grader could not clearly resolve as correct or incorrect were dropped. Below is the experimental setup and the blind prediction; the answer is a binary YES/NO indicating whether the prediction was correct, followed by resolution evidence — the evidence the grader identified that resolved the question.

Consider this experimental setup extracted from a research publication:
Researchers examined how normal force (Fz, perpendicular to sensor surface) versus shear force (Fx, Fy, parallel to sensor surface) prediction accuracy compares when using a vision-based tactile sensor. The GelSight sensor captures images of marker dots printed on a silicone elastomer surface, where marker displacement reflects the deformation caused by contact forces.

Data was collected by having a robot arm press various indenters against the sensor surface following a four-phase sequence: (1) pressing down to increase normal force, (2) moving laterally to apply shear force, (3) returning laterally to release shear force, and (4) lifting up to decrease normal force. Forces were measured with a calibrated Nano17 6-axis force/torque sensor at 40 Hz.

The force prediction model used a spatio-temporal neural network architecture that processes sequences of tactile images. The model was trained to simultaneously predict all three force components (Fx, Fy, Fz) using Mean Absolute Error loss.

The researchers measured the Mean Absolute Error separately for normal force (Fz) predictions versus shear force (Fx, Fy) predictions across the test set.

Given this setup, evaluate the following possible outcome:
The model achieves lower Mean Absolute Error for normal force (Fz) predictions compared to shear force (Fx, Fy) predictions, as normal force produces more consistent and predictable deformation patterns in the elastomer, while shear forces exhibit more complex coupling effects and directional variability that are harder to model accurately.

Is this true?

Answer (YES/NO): NO